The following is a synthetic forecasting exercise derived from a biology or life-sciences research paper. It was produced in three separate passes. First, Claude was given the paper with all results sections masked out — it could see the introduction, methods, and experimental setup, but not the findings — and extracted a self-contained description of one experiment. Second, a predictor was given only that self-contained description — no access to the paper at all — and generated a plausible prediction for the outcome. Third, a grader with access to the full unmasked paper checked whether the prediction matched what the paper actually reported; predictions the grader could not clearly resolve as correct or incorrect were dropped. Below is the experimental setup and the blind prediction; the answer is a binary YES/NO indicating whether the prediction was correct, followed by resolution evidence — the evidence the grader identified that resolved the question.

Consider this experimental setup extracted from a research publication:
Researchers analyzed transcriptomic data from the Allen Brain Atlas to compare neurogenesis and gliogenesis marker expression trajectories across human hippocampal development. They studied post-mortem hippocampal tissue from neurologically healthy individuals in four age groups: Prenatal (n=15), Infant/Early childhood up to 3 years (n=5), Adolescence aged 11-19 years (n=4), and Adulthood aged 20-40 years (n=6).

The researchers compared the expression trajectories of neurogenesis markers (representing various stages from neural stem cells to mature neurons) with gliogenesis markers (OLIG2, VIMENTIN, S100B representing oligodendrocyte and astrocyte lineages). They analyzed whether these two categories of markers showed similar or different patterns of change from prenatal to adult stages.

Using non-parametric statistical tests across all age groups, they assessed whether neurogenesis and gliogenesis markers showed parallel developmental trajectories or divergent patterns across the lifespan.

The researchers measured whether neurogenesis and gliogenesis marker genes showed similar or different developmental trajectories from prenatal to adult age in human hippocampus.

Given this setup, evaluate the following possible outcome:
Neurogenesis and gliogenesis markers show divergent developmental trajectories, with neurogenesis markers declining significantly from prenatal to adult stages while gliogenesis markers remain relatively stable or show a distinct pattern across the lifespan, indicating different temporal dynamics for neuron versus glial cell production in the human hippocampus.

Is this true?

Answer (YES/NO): NO